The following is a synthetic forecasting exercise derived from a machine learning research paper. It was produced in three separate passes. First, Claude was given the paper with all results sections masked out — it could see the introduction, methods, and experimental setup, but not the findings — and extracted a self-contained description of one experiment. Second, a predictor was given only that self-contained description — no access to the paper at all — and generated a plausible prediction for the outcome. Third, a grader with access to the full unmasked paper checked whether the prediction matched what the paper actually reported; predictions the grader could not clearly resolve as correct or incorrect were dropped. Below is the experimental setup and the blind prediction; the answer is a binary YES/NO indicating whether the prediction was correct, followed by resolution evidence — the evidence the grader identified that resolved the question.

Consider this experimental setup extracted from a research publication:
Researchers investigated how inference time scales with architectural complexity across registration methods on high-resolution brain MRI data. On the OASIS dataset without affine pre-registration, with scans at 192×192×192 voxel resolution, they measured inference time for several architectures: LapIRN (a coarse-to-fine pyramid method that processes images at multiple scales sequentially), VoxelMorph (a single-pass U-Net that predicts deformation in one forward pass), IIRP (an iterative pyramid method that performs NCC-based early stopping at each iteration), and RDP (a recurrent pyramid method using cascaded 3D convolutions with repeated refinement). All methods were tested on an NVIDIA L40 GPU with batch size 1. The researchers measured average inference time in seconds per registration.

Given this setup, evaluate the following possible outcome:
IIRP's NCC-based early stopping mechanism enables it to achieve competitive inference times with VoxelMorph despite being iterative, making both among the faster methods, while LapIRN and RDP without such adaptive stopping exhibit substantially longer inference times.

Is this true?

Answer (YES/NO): NO